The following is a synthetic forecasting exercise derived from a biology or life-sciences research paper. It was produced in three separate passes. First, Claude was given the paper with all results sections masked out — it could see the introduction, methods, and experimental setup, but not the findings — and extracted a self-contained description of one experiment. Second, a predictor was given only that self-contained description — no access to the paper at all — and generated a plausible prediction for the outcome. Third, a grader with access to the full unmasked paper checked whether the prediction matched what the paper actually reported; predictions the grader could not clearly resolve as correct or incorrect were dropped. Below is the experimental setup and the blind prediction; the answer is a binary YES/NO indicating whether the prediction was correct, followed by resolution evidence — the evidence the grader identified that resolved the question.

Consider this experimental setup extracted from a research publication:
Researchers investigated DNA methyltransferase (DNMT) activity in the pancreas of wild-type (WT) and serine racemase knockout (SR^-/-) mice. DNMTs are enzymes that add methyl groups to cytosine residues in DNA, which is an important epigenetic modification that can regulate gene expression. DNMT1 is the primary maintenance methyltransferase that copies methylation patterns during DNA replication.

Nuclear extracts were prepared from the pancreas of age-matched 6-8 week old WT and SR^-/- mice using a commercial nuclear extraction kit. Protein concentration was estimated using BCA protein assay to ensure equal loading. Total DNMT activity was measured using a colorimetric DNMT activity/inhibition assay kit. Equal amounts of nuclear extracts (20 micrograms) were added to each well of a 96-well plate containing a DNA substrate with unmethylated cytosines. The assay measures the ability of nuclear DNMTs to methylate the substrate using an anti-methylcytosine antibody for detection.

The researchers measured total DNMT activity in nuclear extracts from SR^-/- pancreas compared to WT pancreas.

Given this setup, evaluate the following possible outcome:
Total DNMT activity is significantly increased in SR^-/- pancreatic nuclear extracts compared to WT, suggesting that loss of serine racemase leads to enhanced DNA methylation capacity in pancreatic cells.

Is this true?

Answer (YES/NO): NO